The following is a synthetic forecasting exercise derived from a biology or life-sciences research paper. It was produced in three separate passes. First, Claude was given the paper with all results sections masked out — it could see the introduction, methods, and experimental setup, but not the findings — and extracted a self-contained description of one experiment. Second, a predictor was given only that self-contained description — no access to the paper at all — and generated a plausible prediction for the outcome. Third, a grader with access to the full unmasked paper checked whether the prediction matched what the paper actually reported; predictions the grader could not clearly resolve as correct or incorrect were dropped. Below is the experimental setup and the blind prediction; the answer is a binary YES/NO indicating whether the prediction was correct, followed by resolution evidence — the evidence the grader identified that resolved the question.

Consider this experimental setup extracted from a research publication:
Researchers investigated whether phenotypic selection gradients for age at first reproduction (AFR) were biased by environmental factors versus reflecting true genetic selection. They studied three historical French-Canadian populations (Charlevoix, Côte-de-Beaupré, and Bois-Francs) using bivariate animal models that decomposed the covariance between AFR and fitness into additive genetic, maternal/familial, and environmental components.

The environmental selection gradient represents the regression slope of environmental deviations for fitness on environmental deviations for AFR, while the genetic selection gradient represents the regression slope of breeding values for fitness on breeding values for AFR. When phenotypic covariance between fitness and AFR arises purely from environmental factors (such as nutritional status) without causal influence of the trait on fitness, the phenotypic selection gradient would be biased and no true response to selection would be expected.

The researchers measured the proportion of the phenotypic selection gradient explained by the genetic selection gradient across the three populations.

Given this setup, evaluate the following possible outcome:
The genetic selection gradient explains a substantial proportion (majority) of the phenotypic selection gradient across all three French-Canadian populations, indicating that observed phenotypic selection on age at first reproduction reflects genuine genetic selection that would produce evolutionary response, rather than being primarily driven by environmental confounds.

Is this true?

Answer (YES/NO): NO